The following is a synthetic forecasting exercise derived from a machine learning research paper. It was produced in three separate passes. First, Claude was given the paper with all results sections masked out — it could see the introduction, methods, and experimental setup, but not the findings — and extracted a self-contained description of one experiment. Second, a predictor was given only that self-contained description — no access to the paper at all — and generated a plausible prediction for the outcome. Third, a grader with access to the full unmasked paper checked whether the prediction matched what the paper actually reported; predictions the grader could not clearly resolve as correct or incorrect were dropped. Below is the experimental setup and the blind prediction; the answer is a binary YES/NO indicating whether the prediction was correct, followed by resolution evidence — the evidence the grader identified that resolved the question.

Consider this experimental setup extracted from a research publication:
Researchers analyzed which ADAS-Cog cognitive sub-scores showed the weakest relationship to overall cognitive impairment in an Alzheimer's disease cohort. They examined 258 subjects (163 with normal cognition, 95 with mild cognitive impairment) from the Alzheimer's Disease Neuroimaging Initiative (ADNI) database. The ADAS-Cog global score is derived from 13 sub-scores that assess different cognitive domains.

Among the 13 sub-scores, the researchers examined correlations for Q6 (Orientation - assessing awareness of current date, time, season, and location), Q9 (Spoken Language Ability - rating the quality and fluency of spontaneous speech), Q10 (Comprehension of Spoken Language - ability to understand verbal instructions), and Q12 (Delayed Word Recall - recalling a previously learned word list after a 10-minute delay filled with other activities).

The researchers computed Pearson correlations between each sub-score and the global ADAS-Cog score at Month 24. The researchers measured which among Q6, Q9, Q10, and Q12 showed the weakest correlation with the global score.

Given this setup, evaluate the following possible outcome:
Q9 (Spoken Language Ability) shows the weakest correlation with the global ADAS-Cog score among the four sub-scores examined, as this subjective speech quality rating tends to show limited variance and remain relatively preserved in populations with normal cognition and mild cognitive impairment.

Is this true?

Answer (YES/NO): NO